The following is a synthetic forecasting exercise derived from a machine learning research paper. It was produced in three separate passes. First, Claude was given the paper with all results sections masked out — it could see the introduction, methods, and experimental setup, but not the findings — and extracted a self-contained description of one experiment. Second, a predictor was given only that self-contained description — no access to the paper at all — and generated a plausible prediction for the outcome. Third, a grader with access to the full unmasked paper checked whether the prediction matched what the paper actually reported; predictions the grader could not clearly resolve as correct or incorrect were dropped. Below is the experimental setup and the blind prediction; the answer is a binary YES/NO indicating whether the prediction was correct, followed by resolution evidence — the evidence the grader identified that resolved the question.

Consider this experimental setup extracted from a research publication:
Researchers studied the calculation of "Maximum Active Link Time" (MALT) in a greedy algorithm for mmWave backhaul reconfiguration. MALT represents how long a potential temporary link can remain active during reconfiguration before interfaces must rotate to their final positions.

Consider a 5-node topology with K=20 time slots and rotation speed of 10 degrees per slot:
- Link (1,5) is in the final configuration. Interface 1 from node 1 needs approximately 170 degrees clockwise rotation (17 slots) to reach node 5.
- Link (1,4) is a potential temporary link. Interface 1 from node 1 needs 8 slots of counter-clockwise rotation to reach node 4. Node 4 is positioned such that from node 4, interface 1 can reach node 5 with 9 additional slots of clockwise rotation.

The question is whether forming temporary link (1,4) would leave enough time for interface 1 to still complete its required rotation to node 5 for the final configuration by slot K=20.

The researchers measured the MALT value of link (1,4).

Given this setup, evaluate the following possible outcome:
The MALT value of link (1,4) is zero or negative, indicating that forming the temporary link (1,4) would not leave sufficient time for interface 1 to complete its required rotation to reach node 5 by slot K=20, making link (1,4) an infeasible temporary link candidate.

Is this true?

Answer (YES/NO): NO